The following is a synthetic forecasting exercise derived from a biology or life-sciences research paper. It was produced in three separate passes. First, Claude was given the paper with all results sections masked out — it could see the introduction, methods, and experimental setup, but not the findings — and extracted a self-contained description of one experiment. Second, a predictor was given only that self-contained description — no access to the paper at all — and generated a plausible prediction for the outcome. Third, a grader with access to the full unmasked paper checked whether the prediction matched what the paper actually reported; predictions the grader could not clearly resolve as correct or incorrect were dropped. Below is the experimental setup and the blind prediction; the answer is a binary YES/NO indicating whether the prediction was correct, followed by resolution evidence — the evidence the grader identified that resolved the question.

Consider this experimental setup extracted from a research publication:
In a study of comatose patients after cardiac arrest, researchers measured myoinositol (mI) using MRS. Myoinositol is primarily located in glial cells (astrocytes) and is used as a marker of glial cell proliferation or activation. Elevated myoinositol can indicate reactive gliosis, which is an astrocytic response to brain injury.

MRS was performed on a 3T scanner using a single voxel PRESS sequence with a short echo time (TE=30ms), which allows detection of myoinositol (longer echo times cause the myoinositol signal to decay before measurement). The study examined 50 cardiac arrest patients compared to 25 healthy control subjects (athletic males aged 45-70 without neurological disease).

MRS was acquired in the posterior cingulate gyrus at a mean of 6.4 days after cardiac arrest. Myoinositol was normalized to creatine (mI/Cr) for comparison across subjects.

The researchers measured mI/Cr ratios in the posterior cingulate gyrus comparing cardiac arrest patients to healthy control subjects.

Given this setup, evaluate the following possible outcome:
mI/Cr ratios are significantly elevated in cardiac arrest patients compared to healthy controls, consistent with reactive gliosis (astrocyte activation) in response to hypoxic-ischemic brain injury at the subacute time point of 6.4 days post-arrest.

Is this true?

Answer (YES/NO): NO